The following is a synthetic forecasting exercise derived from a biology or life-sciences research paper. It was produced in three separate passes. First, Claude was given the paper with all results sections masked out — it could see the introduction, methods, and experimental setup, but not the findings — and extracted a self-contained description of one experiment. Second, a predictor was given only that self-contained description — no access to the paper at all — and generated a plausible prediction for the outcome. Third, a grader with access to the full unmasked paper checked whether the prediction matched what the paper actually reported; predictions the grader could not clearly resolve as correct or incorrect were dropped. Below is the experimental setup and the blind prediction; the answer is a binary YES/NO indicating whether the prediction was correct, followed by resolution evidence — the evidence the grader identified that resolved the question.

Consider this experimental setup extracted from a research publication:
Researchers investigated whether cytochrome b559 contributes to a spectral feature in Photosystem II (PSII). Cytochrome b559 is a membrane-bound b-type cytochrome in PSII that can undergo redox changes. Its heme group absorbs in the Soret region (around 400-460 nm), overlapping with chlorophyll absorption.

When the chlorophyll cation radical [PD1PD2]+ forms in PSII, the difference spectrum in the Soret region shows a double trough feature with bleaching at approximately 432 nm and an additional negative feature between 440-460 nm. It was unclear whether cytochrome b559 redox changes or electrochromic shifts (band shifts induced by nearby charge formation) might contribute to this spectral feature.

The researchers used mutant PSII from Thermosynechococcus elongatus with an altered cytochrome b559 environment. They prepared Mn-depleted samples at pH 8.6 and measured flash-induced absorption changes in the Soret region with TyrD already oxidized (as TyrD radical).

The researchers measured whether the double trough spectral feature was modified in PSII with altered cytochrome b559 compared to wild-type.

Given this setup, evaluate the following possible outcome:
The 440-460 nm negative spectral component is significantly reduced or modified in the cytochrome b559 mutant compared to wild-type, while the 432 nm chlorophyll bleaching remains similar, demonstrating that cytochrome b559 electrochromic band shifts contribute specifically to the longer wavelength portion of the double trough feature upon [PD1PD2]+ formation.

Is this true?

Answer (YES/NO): NO